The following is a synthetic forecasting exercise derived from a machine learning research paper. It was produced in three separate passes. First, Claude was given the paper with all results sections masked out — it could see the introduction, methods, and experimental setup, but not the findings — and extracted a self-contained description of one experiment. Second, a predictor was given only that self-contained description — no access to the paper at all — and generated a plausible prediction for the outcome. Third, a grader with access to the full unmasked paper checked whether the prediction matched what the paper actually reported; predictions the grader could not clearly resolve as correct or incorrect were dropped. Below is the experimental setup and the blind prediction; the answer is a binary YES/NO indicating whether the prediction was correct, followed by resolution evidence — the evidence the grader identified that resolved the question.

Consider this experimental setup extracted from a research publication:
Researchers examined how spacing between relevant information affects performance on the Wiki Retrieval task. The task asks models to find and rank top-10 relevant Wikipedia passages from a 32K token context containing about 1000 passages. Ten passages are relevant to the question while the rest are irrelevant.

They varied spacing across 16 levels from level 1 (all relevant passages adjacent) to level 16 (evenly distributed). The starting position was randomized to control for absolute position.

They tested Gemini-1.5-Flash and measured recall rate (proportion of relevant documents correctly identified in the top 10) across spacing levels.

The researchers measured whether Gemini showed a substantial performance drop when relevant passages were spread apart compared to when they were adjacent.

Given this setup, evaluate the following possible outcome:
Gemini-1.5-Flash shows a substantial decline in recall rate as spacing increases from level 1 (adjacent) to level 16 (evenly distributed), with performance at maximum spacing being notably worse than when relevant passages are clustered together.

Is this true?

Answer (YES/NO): NO